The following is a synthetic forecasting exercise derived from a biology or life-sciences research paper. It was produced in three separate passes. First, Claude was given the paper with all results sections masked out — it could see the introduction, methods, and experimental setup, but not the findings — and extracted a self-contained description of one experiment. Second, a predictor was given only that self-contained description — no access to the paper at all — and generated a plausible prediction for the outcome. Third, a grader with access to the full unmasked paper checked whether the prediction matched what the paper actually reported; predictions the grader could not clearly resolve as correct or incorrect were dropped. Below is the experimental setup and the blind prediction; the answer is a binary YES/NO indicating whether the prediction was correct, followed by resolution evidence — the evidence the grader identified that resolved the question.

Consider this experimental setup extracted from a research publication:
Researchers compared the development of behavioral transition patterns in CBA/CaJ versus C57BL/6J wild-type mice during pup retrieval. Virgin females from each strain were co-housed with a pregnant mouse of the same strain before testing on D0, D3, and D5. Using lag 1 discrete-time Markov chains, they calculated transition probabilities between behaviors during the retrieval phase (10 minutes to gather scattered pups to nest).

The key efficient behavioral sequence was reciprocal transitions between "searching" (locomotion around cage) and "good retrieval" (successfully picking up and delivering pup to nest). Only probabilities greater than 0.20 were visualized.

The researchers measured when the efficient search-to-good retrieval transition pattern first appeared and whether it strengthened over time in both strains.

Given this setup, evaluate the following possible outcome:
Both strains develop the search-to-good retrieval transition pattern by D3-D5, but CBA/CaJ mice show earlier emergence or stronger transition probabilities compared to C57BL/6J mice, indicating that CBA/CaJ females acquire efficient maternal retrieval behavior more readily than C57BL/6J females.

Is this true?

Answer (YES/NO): NO